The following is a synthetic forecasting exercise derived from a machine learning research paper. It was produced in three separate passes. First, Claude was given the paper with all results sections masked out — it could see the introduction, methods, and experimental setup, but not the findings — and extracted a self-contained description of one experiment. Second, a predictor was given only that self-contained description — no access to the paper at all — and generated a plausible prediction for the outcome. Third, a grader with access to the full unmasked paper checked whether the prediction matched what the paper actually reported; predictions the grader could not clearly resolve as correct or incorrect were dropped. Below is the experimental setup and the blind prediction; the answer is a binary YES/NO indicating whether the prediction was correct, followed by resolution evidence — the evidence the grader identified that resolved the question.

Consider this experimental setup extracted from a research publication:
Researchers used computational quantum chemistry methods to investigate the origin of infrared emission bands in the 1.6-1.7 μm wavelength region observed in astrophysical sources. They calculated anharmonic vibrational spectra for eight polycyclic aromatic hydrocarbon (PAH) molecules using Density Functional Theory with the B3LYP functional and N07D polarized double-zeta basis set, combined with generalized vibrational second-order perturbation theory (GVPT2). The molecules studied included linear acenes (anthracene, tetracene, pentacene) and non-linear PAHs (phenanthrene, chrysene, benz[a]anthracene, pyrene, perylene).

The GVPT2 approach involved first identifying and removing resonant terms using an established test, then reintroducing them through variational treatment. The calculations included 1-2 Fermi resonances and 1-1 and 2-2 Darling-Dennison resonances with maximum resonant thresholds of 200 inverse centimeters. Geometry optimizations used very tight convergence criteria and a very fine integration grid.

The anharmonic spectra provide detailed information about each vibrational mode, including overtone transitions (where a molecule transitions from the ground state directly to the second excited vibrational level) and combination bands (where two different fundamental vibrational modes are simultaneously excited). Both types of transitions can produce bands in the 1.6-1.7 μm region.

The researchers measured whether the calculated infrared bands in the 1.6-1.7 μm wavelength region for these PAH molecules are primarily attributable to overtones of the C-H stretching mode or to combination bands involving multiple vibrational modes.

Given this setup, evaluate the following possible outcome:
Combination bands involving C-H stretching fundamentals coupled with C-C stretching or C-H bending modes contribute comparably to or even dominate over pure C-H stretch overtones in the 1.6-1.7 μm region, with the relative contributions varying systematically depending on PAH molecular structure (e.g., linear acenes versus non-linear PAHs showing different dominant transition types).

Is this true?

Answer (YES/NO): NO